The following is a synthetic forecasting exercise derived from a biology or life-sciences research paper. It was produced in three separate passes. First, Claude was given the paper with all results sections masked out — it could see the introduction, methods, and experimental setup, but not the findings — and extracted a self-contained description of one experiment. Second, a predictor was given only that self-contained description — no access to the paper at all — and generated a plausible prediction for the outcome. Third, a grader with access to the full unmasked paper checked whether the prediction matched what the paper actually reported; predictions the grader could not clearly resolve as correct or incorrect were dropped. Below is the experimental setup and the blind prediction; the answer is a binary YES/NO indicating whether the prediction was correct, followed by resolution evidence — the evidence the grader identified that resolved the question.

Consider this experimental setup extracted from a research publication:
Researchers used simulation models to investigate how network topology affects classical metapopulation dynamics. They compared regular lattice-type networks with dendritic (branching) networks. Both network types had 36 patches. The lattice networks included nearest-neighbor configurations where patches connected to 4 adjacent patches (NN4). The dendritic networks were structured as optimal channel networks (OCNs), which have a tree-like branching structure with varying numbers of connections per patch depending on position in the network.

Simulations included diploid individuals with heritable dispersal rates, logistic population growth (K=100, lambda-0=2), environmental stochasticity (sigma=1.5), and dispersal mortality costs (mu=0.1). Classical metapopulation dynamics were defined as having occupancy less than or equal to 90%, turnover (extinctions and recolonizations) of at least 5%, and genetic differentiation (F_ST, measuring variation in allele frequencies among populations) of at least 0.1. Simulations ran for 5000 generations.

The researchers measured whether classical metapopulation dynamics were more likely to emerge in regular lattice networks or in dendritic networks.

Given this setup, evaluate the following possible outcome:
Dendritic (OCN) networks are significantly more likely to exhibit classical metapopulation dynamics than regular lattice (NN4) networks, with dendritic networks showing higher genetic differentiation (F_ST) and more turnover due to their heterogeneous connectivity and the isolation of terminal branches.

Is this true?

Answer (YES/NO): YES